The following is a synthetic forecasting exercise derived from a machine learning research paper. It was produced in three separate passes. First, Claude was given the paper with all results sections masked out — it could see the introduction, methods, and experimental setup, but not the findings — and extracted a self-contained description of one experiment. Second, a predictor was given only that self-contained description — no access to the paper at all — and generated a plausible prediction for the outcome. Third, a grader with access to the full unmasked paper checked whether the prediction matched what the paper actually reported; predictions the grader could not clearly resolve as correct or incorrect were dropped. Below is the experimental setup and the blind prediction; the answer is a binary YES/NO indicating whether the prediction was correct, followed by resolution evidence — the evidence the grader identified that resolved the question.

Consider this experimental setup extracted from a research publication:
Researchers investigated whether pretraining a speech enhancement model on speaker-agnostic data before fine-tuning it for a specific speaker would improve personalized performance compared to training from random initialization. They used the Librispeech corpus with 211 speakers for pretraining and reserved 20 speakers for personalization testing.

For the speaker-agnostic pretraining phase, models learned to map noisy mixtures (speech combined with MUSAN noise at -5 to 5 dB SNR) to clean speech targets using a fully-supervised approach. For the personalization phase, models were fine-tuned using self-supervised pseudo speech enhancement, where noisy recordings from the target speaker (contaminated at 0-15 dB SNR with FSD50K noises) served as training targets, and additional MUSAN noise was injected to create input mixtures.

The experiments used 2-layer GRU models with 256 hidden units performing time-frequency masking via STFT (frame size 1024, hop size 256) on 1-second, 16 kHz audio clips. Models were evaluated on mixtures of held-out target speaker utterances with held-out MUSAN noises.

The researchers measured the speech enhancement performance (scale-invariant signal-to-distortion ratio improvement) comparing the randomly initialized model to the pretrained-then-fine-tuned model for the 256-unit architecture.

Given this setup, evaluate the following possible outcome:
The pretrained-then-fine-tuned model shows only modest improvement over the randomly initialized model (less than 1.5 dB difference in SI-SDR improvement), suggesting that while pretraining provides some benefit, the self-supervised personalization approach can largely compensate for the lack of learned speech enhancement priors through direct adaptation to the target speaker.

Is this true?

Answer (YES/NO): YES